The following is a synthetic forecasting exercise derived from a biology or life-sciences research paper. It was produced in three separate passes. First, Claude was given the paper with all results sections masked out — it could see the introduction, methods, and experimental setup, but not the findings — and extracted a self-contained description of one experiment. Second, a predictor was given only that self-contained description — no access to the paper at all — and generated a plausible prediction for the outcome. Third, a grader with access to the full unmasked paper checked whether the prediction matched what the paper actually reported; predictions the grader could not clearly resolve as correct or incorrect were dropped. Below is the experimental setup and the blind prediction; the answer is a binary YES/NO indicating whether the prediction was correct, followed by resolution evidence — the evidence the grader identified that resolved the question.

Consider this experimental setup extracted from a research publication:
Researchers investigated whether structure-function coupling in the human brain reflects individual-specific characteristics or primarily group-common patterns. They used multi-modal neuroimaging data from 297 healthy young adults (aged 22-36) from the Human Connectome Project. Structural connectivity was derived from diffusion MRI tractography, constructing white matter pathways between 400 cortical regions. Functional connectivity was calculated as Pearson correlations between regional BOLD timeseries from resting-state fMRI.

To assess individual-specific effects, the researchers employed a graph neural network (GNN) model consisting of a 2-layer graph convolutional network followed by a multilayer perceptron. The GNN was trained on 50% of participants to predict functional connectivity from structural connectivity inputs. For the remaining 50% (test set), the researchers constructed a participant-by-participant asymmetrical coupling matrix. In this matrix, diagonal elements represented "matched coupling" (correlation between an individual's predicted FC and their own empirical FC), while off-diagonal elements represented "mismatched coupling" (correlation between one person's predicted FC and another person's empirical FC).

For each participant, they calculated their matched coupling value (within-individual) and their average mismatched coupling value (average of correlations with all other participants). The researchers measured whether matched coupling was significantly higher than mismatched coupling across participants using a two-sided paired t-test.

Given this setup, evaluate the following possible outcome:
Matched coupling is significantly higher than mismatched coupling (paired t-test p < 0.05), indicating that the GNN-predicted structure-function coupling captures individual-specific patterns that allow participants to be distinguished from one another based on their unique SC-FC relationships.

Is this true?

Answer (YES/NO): YES